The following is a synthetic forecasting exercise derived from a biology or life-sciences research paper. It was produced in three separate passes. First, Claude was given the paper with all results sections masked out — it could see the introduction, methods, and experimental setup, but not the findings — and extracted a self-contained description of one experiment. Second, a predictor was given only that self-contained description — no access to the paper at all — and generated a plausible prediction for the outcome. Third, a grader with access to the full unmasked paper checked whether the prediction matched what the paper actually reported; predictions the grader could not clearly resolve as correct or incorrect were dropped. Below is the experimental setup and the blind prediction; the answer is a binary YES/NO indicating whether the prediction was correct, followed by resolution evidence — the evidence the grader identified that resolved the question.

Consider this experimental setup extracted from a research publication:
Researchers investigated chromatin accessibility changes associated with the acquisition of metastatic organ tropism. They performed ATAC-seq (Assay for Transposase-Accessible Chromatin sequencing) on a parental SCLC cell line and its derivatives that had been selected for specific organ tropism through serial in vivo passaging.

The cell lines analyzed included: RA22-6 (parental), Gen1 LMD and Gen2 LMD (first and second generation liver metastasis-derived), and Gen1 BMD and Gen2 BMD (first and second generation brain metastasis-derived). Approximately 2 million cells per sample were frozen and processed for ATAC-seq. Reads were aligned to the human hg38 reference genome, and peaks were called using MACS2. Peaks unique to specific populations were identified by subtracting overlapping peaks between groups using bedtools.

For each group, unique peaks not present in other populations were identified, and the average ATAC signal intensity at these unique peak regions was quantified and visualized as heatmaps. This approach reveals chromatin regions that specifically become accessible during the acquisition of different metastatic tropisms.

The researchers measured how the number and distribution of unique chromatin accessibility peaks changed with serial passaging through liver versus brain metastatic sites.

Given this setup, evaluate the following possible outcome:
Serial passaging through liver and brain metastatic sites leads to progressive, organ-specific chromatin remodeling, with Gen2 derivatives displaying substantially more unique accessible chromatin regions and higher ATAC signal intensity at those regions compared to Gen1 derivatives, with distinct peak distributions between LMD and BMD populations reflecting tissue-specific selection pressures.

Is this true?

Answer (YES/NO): NO